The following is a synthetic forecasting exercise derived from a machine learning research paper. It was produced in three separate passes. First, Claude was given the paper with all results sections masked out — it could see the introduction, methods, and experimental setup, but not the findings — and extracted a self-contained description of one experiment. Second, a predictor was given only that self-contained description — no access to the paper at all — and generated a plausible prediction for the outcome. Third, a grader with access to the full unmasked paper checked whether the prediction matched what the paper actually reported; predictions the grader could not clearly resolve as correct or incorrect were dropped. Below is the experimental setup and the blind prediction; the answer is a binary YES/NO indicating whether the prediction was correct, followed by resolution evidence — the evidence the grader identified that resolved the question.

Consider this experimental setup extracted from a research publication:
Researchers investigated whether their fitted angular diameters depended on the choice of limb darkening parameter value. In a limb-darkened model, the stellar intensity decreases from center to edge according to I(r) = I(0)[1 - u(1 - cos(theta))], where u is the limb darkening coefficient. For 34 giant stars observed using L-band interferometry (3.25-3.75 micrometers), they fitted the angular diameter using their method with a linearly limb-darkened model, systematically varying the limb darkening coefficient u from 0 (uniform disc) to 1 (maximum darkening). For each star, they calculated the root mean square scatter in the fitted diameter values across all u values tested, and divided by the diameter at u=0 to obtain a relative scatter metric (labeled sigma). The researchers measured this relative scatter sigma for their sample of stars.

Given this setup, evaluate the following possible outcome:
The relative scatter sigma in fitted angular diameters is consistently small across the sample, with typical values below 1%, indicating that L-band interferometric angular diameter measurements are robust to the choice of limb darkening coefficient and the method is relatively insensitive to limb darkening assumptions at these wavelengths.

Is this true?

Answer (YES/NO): YES